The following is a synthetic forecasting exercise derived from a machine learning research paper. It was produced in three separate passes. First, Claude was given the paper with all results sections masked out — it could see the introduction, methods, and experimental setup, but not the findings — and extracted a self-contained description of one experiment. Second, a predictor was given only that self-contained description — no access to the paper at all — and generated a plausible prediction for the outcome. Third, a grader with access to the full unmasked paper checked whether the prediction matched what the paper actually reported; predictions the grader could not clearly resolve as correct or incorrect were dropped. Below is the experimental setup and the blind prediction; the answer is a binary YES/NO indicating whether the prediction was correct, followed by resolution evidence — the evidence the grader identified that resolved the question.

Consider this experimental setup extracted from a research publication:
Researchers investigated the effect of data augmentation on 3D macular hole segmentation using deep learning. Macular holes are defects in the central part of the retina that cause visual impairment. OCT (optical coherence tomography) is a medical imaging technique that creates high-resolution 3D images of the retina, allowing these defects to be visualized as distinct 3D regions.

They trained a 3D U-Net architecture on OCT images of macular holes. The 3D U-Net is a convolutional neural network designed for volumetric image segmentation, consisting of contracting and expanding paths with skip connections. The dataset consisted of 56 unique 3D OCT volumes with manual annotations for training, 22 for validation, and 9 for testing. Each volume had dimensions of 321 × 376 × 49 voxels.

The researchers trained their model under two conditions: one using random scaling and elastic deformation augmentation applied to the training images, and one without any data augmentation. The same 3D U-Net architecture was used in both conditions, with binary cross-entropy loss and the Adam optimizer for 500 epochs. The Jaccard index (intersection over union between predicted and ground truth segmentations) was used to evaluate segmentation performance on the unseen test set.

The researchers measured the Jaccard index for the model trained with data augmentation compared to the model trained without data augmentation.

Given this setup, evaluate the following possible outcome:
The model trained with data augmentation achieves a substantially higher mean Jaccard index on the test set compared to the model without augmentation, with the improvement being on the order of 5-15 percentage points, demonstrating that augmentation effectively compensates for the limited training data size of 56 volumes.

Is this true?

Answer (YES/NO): NO